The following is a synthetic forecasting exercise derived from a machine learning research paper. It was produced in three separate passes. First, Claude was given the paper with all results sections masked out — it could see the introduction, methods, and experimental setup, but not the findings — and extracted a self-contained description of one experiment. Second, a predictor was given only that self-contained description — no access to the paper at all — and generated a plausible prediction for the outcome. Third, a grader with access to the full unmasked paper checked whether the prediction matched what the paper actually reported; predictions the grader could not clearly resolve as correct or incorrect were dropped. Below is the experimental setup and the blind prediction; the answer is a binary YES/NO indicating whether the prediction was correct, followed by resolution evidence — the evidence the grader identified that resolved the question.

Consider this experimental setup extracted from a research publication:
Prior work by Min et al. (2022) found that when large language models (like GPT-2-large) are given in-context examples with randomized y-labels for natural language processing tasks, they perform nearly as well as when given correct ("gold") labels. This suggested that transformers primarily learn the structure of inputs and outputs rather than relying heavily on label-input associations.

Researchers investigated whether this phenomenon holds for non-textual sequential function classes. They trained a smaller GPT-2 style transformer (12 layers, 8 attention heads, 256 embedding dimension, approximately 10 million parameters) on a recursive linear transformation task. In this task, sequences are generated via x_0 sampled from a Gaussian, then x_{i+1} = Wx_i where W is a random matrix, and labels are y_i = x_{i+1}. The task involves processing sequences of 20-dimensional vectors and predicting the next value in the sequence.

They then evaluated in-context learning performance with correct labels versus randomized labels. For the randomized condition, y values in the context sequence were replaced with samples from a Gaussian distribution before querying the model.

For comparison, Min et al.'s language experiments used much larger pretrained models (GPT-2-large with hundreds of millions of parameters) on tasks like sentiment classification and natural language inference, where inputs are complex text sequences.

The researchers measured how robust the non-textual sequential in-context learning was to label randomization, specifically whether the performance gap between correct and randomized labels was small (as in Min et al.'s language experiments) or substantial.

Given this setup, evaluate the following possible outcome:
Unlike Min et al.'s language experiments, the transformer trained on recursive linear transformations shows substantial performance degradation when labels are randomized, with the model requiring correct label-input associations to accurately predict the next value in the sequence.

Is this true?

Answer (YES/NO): YES